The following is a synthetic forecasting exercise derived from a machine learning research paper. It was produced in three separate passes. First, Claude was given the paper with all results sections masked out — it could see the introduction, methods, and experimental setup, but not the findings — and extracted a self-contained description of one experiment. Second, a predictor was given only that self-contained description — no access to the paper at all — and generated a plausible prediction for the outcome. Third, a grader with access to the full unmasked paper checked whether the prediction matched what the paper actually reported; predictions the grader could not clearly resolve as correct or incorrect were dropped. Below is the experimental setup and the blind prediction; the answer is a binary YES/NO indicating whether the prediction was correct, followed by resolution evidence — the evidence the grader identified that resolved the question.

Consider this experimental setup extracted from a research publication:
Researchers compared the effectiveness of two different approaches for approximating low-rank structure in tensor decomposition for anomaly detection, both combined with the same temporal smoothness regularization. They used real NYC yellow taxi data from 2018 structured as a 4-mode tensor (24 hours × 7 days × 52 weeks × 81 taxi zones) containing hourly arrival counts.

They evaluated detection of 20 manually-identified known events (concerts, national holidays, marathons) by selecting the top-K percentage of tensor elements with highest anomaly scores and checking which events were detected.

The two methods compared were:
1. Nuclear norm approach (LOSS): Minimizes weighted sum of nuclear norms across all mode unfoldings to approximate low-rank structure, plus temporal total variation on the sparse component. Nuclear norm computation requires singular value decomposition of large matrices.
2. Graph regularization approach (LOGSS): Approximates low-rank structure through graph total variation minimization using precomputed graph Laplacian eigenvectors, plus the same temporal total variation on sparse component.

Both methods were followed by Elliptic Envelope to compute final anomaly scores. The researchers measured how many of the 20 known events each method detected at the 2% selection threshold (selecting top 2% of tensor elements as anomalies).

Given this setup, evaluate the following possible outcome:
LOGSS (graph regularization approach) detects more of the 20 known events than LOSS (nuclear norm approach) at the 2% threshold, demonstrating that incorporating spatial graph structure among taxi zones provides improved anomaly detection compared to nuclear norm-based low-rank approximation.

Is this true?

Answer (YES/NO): NO